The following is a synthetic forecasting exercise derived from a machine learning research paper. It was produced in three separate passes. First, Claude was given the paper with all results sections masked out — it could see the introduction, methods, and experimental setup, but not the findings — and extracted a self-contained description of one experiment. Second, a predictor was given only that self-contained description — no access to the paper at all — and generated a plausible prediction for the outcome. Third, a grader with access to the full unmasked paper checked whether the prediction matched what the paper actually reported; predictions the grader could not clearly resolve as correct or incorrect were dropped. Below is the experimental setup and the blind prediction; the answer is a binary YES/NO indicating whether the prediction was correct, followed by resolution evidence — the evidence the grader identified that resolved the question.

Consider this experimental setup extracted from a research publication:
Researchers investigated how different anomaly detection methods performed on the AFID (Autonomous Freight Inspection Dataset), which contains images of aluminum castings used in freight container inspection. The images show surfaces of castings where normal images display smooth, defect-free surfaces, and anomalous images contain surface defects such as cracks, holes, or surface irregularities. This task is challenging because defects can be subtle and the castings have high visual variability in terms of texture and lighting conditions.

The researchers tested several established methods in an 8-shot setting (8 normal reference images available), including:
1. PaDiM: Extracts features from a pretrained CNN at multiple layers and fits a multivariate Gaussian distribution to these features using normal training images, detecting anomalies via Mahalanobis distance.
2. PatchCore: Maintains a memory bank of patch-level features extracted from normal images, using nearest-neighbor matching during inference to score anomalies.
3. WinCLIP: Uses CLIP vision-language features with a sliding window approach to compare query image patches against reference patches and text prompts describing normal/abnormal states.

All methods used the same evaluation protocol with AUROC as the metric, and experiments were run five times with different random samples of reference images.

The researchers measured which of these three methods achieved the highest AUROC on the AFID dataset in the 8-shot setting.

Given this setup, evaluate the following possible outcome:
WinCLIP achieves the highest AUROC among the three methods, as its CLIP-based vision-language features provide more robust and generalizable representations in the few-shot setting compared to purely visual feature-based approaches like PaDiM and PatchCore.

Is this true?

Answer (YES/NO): YES